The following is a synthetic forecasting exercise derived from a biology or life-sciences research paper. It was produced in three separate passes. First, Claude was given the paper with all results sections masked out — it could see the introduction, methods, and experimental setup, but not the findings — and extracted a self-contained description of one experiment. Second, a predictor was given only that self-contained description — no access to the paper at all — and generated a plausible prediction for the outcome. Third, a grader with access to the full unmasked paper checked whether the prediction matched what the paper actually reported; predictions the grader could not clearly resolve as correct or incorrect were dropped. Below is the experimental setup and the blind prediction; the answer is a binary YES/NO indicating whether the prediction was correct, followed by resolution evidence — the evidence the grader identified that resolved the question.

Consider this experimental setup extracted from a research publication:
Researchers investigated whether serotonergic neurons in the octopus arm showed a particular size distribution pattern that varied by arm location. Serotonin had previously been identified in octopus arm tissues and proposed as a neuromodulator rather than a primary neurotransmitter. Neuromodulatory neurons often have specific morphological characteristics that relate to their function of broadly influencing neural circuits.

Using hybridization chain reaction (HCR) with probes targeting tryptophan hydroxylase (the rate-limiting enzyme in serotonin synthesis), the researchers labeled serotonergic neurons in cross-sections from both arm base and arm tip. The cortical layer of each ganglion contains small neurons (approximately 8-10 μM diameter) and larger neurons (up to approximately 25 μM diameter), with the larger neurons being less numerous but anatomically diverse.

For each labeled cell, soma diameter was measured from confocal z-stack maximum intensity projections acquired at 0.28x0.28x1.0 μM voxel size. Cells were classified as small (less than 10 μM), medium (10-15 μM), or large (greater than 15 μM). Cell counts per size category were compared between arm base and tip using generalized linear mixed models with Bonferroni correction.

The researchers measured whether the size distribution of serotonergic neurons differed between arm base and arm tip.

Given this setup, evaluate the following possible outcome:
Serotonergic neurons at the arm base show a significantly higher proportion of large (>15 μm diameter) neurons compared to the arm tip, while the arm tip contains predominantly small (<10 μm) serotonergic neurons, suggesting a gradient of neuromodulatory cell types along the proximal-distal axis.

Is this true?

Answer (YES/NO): NO